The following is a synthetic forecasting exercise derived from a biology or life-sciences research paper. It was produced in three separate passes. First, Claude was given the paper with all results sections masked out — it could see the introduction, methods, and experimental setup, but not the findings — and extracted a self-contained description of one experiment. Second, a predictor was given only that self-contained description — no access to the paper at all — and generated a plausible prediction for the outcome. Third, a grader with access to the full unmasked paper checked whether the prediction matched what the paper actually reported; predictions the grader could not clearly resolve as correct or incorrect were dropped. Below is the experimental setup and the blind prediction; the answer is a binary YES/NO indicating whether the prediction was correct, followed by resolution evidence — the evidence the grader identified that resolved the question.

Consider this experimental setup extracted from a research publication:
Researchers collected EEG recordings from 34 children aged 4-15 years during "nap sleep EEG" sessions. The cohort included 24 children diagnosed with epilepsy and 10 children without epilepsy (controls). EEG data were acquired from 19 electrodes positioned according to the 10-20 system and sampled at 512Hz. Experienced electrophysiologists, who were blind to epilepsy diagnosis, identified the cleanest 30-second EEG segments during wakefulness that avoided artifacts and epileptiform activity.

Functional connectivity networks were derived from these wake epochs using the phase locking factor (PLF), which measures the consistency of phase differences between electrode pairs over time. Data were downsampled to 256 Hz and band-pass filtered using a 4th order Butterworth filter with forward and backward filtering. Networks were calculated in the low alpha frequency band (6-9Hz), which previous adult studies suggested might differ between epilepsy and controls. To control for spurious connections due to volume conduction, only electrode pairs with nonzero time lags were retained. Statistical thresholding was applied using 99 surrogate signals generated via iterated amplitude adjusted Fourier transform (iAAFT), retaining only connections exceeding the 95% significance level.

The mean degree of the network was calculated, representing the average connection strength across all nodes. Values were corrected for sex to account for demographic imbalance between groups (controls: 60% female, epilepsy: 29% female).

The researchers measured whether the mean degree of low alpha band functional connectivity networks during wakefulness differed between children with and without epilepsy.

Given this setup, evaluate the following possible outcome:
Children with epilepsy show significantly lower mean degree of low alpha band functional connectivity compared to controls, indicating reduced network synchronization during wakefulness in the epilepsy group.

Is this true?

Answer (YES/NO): YES